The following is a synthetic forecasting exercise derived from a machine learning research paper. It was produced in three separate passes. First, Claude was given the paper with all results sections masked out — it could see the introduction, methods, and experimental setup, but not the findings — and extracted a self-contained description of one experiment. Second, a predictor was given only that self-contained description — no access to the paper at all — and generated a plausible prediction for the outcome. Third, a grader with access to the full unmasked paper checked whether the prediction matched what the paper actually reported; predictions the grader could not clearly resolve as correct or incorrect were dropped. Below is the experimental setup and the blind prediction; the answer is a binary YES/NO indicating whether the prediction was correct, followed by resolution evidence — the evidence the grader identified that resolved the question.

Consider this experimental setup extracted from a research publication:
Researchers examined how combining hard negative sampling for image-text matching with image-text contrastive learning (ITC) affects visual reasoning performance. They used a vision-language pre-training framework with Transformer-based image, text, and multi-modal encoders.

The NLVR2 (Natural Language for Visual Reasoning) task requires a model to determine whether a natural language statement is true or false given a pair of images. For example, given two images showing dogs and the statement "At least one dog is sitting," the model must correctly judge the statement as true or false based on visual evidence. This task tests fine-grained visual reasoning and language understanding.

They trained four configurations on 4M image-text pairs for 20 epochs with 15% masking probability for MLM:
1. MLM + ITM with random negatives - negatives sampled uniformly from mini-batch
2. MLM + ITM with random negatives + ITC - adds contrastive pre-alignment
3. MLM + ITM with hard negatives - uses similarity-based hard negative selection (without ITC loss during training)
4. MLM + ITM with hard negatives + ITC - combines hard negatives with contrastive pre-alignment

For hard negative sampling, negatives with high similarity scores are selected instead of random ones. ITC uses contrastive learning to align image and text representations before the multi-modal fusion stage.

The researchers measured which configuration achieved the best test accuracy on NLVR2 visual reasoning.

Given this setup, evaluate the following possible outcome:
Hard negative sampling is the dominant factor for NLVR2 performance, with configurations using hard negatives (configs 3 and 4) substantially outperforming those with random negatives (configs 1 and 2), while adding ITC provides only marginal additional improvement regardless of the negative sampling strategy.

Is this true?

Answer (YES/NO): NO